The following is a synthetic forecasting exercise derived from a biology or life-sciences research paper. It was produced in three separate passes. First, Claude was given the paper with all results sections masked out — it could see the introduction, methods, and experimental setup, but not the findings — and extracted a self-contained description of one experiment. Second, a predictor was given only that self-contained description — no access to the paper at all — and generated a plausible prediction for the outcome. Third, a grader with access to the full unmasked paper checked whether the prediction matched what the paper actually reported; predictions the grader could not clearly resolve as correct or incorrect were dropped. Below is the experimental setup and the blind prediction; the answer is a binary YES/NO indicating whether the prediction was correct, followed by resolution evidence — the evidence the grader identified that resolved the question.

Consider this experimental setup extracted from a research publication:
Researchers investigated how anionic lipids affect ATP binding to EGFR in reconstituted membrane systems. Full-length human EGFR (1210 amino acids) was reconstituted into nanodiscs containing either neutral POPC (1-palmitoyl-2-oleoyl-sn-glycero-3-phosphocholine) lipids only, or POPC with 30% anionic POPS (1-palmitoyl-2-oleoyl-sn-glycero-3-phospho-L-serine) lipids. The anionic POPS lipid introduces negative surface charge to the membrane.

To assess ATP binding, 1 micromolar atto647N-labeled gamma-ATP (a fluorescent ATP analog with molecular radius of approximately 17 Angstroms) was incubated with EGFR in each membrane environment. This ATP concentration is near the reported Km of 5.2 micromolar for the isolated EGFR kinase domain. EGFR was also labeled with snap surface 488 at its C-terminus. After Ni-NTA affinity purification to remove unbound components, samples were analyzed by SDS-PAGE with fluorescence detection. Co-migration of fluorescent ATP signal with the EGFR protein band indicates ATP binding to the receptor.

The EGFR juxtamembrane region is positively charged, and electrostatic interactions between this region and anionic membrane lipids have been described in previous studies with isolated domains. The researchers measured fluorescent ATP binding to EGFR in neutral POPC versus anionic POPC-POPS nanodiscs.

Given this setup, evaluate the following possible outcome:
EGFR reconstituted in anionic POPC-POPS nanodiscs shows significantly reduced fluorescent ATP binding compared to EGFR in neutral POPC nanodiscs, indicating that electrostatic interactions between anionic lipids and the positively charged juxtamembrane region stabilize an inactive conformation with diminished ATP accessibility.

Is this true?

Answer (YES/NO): YES